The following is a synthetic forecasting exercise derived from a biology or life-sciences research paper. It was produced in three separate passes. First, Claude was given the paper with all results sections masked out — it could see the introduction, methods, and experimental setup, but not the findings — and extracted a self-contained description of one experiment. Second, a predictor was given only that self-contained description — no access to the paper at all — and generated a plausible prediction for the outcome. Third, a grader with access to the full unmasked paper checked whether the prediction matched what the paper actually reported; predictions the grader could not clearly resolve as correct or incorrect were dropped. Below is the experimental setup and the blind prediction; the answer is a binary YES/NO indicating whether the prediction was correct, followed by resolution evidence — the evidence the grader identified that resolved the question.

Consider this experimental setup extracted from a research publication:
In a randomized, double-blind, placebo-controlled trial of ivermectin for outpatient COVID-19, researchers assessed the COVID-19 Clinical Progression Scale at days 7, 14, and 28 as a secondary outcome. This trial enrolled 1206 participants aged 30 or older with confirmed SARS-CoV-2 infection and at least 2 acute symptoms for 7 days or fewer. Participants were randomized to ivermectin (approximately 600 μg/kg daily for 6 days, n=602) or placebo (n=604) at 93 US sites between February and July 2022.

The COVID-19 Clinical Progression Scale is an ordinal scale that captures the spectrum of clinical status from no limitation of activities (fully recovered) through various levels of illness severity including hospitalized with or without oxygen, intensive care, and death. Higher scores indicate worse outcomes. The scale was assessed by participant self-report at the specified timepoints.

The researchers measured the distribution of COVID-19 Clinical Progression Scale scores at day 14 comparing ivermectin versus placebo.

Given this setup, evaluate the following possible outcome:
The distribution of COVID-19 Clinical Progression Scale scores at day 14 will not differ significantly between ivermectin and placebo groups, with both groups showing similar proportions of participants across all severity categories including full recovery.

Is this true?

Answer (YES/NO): YES